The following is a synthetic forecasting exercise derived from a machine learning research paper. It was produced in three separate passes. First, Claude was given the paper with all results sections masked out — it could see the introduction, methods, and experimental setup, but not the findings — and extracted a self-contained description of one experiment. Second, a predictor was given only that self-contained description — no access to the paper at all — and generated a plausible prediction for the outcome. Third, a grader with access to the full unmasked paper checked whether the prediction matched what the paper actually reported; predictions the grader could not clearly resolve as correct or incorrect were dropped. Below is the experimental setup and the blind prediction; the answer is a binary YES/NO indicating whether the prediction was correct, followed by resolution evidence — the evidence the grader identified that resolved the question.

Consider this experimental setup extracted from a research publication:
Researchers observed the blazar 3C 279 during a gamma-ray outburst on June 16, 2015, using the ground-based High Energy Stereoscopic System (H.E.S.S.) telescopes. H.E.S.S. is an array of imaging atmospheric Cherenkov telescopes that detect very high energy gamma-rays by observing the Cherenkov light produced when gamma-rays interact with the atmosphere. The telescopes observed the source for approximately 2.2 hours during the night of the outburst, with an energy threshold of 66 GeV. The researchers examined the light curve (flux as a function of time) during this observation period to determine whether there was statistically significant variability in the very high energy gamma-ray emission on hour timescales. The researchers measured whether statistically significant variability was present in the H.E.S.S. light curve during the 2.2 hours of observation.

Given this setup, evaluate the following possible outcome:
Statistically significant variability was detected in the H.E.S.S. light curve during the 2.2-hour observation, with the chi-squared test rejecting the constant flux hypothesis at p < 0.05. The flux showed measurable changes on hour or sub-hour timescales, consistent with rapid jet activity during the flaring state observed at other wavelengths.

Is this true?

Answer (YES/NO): NO